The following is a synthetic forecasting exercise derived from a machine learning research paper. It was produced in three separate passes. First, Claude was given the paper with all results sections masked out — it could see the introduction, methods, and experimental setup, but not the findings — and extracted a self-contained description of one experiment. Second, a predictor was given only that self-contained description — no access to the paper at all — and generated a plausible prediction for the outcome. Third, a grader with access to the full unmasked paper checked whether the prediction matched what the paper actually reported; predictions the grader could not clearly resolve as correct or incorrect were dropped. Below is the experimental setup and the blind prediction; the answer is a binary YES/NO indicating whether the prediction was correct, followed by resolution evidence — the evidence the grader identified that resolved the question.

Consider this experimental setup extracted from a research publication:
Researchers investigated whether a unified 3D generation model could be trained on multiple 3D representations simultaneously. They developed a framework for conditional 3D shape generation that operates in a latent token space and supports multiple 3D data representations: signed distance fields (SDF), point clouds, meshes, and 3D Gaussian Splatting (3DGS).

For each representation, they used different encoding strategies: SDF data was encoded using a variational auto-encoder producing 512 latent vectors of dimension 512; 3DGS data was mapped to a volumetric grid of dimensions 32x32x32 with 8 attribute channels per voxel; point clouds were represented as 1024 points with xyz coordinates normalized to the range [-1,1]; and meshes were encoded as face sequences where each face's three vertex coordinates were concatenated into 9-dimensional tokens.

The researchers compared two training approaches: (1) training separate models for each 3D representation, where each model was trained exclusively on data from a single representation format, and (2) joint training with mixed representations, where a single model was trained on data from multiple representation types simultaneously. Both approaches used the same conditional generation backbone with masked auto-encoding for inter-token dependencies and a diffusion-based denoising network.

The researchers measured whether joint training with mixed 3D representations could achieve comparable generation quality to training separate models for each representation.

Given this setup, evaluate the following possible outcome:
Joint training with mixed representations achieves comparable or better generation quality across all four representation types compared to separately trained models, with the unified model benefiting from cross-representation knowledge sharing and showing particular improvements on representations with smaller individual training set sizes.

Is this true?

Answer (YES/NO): NO